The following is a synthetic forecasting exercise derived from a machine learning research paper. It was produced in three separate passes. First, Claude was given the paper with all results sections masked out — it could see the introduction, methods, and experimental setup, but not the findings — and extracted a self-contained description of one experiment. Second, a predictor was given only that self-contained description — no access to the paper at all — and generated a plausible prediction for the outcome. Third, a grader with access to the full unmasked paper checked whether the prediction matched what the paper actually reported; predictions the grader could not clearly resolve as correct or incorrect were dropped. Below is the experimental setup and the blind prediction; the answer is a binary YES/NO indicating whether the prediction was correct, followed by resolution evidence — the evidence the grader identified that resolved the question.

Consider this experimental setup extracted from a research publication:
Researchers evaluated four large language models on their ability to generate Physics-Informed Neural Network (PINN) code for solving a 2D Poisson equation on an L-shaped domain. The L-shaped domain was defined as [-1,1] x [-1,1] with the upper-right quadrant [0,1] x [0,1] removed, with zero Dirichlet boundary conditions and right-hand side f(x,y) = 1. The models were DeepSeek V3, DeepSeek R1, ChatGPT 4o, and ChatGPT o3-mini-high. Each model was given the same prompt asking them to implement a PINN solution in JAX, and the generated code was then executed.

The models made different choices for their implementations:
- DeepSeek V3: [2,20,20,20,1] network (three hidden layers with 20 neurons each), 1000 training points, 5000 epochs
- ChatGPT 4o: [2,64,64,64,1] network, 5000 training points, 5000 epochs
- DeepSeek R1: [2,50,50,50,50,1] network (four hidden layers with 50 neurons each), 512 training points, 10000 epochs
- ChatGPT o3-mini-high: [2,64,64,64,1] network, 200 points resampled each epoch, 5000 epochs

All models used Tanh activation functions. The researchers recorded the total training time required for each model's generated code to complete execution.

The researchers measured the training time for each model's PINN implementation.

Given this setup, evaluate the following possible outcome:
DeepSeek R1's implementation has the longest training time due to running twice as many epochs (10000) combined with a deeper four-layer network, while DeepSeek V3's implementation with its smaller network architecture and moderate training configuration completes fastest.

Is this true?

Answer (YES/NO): NO